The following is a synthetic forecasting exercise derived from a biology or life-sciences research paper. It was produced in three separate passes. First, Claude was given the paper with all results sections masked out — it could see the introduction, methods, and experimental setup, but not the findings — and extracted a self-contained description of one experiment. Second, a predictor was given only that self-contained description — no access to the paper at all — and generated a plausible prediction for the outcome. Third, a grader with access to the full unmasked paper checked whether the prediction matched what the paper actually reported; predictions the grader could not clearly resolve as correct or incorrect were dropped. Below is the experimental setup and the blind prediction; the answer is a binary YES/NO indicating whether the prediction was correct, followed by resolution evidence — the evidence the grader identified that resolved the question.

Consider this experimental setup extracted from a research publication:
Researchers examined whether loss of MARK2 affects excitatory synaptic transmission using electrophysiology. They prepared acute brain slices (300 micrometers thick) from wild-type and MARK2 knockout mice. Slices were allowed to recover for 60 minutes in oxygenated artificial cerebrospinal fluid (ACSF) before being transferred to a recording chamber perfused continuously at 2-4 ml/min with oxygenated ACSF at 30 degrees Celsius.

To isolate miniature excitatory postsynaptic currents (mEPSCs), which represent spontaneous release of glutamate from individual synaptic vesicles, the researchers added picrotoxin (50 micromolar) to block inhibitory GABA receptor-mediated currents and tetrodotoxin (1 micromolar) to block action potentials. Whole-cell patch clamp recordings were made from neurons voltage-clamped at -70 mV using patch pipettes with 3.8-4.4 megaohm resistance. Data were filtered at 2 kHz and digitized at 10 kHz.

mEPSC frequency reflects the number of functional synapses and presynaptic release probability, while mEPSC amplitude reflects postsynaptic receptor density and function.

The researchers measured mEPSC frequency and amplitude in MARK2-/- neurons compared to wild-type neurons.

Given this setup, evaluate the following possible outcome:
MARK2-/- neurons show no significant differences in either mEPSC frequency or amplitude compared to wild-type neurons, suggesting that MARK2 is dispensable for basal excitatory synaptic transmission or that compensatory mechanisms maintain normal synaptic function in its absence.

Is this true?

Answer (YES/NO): NO